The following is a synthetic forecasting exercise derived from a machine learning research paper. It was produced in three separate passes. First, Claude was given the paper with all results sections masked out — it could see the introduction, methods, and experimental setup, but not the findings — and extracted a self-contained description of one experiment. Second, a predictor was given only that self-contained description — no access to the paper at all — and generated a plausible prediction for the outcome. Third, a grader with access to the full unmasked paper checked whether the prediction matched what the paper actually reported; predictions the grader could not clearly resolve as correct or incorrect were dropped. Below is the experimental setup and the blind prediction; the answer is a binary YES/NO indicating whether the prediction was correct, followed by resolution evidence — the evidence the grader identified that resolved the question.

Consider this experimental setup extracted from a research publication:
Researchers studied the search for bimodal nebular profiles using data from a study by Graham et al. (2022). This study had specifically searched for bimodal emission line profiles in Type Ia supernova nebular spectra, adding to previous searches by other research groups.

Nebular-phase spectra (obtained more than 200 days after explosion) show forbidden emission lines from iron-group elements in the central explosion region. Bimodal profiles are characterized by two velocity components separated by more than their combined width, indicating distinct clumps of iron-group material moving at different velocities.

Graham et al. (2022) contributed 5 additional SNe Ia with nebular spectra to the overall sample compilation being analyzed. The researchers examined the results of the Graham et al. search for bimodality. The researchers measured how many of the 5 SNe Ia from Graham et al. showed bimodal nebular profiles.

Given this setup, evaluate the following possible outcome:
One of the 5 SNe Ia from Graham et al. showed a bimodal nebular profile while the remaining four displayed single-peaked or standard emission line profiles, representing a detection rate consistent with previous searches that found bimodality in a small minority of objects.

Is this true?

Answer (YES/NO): NO